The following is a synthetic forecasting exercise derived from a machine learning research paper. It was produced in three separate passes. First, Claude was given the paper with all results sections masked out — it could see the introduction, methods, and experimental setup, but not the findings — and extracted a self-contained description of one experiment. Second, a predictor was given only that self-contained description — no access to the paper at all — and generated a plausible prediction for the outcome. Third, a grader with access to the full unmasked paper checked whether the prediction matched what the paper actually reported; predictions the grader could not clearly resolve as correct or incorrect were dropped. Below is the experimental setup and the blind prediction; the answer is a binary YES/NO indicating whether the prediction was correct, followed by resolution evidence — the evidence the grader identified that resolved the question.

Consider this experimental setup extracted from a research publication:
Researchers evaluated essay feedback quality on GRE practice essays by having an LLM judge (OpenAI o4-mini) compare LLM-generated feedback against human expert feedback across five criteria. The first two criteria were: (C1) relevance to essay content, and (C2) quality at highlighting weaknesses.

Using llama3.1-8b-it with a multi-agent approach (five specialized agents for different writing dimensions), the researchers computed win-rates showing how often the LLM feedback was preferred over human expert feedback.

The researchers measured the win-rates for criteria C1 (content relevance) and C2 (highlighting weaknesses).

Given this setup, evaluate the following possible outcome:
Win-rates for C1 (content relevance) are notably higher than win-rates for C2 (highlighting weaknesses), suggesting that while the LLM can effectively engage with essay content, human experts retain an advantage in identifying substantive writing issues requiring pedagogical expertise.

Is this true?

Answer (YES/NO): NO